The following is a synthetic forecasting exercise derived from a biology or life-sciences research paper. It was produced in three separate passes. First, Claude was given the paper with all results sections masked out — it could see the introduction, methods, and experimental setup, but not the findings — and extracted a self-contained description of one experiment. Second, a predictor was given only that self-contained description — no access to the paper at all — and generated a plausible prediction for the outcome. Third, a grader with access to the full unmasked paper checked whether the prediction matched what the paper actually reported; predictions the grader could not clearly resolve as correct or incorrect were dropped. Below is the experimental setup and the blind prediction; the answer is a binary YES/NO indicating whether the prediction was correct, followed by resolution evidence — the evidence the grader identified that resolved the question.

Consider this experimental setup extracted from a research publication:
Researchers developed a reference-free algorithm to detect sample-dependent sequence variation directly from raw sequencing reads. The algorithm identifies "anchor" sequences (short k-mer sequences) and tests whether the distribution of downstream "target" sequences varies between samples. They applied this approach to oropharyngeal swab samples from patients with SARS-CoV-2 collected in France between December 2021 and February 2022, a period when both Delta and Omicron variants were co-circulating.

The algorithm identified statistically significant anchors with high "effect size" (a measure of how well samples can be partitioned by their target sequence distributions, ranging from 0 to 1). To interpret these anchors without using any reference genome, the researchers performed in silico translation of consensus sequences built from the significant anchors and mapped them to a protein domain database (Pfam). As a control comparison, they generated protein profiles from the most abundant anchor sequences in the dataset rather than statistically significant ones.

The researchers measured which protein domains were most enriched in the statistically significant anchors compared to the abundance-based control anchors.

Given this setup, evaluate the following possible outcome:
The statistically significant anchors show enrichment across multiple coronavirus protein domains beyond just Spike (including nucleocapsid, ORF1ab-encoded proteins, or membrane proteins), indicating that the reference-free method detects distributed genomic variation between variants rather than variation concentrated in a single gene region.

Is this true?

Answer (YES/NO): YES